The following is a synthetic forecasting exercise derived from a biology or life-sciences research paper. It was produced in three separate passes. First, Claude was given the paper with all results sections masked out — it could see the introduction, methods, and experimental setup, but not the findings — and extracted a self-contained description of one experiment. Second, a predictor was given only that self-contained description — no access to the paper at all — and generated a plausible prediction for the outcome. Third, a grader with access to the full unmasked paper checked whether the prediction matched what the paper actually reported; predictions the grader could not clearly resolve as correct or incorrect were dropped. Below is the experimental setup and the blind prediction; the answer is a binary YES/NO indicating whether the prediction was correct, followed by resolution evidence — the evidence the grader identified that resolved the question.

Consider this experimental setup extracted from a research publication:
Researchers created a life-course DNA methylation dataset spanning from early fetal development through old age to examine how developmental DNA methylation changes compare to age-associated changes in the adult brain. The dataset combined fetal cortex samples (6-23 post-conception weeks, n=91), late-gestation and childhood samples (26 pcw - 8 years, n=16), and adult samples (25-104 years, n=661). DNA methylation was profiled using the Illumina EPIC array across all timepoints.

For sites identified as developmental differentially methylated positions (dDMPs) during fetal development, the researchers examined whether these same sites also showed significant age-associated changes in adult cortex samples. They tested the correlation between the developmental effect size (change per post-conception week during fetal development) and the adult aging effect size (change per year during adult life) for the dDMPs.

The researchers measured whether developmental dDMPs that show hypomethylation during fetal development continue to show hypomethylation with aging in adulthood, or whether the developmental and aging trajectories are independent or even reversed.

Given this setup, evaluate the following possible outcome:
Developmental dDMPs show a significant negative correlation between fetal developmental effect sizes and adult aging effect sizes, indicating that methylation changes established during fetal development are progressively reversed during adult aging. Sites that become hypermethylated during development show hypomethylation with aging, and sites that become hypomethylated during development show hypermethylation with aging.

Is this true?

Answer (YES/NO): NO